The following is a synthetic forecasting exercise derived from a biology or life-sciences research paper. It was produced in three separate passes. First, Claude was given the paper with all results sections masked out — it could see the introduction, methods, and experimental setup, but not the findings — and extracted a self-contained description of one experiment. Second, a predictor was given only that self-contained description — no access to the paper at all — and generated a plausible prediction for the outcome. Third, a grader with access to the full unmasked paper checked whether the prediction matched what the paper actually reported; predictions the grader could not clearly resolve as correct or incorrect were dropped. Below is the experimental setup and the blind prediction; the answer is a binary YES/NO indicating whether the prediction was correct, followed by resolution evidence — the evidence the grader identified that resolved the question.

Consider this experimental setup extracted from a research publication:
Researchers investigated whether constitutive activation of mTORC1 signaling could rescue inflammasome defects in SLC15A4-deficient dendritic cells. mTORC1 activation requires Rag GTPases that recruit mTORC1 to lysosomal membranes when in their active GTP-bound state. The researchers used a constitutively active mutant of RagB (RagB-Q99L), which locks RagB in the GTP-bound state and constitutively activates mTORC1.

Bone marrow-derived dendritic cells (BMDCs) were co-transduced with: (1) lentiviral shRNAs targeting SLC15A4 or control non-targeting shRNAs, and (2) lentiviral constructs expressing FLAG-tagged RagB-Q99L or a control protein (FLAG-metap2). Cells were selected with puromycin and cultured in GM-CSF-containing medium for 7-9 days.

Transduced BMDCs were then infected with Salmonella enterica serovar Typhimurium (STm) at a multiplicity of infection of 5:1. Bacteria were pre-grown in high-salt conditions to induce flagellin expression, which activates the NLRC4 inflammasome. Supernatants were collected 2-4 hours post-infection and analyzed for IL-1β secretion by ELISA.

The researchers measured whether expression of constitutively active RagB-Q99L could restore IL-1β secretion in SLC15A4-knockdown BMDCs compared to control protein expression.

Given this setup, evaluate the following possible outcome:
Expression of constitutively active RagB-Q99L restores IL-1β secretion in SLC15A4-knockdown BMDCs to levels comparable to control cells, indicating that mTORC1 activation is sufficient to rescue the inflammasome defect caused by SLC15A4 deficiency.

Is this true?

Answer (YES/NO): YES